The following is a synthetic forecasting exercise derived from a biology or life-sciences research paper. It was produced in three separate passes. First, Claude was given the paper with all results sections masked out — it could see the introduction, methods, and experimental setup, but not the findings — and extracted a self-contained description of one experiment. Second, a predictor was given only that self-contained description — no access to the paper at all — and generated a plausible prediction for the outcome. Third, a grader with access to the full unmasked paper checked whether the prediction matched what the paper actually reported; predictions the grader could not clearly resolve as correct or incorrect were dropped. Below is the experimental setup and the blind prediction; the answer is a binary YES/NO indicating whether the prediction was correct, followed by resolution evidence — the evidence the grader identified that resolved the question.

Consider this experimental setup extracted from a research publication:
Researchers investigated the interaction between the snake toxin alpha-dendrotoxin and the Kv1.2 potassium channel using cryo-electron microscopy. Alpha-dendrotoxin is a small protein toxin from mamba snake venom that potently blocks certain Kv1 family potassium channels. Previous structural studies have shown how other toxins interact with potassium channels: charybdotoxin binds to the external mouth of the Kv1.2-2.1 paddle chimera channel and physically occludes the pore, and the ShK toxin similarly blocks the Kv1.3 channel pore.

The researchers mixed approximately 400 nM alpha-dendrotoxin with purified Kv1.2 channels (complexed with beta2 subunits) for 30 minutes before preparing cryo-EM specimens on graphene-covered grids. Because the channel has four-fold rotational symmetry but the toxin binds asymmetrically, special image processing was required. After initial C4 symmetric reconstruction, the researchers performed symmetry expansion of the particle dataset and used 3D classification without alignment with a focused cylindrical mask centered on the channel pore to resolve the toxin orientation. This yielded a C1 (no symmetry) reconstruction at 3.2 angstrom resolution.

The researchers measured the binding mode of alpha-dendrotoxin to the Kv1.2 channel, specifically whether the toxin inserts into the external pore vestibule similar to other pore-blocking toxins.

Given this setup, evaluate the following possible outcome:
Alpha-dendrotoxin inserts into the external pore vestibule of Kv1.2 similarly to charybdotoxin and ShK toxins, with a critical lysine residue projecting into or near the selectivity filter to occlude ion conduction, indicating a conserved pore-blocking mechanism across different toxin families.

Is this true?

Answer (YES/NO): YES